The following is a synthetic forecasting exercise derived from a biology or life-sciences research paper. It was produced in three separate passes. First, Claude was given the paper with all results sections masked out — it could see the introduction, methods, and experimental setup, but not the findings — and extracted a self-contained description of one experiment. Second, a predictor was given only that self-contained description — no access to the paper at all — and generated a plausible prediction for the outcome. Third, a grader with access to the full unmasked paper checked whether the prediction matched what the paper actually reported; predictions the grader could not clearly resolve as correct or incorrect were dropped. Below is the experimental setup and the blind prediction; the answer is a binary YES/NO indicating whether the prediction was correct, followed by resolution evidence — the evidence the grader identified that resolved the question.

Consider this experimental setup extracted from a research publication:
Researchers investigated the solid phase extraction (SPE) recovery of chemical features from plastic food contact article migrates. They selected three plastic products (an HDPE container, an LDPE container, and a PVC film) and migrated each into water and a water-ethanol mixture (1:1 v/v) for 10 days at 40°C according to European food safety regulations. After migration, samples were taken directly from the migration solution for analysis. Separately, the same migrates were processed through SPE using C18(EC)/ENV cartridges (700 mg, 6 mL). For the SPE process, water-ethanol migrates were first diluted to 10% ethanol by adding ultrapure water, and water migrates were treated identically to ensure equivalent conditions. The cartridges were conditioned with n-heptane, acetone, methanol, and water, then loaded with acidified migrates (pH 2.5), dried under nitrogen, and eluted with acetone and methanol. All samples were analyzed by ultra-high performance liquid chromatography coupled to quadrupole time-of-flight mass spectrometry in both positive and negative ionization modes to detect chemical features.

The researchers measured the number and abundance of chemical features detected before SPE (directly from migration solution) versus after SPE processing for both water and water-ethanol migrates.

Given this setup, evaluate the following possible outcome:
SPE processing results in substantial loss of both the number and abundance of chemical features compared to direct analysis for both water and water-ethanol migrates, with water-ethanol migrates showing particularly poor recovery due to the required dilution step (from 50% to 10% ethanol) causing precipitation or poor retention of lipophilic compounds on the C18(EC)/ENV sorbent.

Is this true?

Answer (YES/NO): NO